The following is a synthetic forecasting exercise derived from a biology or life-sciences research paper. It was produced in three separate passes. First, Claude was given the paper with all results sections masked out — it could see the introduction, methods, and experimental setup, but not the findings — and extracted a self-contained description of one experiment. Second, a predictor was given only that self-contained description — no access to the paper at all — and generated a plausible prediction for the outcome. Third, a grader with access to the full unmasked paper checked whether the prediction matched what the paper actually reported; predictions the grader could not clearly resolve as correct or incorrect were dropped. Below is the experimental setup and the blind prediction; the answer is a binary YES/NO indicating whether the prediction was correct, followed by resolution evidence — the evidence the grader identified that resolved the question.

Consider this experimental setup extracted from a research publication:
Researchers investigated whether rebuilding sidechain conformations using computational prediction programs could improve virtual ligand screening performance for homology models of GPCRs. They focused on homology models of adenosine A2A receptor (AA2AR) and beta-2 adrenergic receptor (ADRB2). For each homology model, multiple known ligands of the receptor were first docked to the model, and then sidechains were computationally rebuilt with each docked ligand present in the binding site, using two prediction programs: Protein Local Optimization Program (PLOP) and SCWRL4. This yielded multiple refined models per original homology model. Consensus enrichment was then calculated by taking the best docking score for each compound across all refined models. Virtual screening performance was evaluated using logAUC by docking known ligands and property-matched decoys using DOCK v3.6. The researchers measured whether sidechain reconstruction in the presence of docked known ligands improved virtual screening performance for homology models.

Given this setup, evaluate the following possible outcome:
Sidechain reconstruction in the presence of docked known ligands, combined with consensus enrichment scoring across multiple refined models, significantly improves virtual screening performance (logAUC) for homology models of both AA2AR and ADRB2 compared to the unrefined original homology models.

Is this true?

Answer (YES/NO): NO